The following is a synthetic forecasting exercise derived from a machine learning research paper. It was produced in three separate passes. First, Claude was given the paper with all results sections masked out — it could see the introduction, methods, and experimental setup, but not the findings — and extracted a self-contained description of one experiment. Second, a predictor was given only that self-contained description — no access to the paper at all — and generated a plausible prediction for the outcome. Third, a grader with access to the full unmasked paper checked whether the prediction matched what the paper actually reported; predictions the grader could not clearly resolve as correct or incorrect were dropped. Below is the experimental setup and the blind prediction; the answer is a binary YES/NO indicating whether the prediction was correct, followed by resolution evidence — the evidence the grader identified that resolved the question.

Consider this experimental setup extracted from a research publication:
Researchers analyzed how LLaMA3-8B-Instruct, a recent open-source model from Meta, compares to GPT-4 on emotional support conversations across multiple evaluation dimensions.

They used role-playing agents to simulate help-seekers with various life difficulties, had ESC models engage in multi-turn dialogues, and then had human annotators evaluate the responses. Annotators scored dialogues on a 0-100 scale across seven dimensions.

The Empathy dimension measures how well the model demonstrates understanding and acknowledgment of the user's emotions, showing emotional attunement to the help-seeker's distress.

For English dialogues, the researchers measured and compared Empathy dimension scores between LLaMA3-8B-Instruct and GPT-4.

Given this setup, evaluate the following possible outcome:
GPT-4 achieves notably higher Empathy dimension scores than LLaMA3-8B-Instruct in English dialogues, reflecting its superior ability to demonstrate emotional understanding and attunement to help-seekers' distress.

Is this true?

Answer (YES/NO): NO